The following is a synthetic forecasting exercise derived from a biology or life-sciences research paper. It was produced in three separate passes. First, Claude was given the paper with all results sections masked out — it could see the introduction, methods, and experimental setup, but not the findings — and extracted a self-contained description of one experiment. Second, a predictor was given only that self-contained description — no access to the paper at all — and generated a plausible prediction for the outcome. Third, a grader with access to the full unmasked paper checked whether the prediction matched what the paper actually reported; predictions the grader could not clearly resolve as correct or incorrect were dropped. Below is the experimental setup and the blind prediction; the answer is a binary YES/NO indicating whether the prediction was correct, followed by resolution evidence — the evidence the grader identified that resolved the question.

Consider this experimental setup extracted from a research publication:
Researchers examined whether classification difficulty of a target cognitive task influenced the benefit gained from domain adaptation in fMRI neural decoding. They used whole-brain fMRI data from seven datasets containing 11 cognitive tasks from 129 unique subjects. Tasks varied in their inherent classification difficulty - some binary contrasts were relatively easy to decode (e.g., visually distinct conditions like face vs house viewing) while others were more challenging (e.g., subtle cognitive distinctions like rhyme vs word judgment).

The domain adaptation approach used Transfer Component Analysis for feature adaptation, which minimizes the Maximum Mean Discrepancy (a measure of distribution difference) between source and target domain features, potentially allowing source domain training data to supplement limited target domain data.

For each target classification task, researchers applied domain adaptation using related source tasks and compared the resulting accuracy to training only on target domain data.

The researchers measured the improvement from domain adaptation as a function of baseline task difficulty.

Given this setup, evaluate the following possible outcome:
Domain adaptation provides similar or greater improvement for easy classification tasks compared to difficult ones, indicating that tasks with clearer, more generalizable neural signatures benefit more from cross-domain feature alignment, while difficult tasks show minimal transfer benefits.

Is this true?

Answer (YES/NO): NO